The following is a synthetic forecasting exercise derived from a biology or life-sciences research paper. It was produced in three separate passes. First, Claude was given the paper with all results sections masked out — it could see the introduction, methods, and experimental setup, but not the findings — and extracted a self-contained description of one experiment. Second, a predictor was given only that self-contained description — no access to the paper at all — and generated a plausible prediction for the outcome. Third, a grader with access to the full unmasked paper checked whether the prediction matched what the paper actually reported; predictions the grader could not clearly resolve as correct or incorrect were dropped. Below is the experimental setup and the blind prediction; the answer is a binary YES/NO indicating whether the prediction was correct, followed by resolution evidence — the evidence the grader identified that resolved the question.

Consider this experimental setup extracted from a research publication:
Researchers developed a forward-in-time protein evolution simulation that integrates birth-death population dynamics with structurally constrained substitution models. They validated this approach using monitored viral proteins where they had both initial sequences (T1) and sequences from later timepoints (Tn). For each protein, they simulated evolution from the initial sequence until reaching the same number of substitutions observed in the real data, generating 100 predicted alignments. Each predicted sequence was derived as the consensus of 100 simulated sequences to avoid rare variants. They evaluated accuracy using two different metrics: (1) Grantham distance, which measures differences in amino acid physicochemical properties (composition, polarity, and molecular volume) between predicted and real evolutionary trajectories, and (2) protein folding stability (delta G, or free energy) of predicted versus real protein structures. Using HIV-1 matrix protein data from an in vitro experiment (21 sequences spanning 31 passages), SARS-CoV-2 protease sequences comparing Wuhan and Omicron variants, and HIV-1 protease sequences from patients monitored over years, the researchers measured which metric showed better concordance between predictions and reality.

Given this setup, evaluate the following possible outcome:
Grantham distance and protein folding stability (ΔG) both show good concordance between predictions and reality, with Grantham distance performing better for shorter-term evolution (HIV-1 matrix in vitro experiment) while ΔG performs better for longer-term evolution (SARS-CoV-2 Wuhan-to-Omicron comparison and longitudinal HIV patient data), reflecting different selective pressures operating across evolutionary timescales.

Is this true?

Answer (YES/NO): NO